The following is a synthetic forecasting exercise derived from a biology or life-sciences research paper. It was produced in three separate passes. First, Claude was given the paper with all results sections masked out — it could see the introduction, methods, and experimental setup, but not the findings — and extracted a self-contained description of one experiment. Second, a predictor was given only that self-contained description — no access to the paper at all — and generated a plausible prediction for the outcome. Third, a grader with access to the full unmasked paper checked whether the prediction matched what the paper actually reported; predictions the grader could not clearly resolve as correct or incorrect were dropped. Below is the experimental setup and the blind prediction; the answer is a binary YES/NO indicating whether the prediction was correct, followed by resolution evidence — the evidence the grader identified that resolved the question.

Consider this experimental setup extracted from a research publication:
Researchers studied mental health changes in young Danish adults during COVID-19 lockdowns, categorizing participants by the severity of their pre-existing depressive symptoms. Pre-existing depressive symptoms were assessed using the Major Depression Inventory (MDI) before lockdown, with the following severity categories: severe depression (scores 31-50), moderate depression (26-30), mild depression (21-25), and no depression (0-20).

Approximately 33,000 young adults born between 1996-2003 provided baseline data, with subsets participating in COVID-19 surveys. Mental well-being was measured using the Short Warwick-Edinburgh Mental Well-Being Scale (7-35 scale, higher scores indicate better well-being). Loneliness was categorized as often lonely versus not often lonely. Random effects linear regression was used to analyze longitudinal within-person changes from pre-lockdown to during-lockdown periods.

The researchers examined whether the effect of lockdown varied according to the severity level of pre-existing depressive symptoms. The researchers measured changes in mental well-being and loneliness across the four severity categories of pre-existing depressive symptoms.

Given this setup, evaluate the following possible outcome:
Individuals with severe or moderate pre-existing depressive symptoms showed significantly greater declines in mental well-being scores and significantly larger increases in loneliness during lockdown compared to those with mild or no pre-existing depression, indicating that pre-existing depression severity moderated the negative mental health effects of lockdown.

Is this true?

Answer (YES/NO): NO